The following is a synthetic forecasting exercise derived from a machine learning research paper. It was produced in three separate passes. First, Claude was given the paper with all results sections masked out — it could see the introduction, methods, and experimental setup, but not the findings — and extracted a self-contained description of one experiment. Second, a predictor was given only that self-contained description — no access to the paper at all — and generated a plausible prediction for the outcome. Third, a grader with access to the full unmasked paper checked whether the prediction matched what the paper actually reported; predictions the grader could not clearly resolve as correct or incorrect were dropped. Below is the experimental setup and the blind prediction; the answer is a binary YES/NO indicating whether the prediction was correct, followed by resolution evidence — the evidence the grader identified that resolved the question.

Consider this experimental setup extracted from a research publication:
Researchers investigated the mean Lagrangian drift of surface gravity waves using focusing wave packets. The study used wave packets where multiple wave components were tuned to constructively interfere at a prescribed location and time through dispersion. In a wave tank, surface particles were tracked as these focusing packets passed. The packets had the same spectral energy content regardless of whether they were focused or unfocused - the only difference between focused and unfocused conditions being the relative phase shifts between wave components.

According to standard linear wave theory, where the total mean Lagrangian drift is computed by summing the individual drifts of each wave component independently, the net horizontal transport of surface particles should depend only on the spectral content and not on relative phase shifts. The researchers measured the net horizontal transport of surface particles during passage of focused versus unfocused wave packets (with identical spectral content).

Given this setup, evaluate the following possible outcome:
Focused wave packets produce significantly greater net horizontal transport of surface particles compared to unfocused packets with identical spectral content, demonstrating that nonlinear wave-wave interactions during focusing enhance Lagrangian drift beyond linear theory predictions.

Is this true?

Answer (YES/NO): YES